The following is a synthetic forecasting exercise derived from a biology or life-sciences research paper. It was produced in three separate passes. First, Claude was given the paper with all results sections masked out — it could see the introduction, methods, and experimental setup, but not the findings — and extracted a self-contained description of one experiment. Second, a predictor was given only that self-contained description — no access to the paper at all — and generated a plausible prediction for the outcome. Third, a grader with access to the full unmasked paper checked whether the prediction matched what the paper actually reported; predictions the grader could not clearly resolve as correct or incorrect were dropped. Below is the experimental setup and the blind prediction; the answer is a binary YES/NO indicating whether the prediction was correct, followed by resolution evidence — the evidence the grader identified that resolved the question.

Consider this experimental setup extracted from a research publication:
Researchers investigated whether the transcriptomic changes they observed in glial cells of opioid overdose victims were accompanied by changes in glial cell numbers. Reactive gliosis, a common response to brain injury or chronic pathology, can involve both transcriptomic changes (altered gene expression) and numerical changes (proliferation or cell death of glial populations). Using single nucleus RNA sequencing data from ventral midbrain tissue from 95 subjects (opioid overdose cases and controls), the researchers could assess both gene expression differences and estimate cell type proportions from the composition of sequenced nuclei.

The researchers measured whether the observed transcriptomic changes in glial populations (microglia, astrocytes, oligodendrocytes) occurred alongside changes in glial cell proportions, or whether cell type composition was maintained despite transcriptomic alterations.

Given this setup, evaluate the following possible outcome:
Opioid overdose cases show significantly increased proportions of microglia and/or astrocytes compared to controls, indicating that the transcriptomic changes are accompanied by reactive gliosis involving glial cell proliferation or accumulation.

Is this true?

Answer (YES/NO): NO